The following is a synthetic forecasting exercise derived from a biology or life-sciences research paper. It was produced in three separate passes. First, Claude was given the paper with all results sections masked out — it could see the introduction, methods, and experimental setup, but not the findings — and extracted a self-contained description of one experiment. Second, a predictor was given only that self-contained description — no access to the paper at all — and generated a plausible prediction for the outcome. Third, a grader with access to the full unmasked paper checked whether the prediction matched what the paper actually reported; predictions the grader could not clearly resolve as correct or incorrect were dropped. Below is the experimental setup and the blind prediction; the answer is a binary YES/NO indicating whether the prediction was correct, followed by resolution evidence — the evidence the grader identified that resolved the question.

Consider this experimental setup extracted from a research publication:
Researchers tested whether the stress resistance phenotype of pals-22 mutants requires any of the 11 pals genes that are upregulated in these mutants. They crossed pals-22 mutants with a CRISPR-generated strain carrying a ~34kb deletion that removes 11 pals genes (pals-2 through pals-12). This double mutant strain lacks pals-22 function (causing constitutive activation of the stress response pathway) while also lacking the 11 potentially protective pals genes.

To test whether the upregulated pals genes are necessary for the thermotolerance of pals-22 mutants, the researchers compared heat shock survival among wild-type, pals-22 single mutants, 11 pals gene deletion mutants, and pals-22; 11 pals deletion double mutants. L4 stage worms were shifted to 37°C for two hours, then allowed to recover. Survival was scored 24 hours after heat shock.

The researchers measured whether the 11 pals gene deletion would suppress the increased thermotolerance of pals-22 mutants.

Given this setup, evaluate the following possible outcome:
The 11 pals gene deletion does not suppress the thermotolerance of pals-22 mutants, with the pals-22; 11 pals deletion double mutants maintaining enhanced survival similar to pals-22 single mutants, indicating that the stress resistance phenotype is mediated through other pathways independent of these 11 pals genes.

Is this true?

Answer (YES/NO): YES